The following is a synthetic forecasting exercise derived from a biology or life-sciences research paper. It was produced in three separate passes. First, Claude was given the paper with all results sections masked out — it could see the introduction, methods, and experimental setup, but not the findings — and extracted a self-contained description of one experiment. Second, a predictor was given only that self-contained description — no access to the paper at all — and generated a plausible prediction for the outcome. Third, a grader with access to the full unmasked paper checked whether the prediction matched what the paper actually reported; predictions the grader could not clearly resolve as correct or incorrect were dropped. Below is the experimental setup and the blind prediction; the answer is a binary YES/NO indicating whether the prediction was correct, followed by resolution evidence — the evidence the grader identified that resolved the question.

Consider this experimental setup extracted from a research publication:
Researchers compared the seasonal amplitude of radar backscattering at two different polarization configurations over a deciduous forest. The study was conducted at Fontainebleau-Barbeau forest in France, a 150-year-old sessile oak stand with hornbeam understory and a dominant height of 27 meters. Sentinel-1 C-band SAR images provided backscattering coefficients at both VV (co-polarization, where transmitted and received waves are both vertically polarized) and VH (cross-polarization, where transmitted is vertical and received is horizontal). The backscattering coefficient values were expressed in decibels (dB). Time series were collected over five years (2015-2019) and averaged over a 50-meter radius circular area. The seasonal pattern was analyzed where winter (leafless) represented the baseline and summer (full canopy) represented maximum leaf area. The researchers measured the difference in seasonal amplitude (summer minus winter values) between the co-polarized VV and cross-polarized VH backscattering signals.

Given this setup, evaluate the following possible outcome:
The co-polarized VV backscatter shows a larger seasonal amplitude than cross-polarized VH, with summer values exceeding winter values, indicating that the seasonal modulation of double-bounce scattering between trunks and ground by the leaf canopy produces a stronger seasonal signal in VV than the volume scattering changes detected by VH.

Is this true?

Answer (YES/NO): NO